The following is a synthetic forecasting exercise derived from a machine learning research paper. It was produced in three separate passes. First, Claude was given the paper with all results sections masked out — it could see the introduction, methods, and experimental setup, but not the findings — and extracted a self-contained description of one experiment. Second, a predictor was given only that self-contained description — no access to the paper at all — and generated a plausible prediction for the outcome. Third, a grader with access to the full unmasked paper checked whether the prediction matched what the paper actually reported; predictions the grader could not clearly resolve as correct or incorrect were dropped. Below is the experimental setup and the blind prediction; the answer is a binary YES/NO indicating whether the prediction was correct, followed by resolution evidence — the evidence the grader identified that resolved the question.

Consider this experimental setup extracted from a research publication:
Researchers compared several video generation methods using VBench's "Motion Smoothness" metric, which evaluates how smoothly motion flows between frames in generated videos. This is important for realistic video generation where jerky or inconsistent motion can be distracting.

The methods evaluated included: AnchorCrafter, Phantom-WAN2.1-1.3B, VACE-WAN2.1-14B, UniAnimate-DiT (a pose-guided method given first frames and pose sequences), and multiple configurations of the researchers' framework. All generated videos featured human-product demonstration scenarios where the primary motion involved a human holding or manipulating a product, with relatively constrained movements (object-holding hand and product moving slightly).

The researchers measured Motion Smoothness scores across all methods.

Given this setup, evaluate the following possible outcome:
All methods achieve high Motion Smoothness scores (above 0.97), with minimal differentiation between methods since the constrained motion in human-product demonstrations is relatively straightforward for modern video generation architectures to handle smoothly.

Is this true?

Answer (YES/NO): YES